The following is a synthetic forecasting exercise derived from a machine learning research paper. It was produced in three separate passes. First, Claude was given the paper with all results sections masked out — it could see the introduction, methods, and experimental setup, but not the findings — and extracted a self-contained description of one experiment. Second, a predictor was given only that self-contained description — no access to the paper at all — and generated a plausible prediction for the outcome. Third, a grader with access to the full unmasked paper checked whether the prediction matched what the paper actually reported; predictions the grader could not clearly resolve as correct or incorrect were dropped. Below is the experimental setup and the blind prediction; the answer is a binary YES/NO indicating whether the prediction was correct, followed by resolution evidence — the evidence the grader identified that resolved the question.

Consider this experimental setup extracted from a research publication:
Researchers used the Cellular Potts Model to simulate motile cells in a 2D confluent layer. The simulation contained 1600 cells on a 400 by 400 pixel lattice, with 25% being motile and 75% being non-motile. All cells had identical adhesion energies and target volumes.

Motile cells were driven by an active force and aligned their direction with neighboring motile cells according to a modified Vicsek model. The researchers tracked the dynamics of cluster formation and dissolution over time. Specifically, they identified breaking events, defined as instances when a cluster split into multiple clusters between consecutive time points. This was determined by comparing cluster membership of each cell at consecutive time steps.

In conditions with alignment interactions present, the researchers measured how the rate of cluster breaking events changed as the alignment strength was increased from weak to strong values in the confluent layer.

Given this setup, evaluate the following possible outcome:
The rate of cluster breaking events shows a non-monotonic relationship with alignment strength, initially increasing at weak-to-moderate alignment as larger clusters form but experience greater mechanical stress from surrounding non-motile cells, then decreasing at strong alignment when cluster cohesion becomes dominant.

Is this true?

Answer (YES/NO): NO